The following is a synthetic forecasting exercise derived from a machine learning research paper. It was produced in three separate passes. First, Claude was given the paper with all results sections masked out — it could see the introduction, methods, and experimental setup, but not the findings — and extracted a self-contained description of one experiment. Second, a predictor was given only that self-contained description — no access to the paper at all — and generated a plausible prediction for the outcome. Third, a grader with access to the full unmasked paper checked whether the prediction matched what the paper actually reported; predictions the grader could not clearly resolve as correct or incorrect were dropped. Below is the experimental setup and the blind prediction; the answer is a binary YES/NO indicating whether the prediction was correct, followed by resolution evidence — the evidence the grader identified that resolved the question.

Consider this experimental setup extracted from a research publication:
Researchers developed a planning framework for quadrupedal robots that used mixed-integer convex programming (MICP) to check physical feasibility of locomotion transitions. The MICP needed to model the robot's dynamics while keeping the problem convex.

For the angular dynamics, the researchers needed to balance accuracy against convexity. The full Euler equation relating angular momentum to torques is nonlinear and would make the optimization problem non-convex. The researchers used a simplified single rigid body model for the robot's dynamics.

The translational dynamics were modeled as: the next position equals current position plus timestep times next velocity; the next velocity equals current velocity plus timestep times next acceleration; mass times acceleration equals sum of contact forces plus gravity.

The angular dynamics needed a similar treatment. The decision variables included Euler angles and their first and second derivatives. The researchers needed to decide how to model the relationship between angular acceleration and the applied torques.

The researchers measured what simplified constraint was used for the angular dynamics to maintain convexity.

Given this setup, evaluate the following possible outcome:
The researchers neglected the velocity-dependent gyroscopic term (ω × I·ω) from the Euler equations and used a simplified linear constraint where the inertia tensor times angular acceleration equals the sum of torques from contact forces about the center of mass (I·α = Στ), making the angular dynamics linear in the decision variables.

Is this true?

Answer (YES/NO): NO